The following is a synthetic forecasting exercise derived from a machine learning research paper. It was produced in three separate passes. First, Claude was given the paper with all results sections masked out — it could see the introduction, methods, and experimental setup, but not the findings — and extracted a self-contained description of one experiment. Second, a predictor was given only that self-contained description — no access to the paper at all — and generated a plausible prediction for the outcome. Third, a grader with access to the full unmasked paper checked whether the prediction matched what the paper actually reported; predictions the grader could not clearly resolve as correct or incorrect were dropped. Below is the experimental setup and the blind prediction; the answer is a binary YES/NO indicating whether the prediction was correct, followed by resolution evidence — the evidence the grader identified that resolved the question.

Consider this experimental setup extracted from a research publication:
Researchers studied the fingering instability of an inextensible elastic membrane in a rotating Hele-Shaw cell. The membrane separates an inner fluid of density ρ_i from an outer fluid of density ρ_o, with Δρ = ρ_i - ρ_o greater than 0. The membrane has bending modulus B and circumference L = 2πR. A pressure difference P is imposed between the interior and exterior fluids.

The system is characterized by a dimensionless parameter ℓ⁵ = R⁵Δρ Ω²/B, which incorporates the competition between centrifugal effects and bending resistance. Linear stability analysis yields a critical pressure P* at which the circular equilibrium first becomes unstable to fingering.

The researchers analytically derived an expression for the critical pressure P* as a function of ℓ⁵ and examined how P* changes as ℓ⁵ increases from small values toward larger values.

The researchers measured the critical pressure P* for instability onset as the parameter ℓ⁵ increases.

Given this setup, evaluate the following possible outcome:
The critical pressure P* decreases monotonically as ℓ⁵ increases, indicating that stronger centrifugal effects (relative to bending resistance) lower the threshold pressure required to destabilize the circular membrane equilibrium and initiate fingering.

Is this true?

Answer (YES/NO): NO